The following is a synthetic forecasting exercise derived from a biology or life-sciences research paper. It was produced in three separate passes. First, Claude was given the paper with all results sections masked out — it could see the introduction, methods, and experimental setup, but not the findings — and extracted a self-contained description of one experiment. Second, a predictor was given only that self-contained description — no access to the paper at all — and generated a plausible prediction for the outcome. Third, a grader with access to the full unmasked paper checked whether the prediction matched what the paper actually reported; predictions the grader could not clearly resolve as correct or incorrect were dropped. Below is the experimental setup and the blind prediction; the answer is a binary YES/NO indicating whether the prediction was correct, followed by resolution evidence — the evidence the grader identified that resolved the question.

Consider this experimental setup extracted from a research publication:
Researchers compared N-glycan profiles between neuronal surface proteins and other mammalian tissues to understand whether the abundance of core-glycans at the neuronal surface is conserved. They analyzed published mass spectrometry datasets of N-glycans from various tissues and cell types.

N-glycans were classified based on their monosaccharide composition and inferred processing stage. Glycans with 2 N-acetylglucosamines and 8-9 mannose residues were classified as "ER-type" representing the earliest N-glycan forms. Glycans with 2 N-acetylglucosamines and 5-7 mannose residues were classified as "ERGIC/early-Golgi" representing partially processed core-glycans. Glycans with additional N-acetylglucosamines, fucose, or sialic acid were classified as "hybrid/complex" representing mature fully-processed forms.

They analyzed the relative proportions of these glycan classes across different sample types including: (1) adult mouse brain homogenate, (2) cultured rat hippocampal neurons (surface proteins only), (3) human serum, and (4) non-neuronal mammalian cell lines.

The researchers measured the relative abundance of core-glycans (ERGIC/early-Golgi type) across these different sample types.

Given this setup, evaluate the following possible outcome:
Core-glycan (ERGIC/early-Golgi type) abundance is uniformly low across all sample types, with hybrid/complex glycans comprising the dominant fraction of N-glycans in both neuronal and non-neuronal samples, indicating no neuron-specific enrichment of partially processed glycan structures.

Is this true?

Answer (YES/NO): NO